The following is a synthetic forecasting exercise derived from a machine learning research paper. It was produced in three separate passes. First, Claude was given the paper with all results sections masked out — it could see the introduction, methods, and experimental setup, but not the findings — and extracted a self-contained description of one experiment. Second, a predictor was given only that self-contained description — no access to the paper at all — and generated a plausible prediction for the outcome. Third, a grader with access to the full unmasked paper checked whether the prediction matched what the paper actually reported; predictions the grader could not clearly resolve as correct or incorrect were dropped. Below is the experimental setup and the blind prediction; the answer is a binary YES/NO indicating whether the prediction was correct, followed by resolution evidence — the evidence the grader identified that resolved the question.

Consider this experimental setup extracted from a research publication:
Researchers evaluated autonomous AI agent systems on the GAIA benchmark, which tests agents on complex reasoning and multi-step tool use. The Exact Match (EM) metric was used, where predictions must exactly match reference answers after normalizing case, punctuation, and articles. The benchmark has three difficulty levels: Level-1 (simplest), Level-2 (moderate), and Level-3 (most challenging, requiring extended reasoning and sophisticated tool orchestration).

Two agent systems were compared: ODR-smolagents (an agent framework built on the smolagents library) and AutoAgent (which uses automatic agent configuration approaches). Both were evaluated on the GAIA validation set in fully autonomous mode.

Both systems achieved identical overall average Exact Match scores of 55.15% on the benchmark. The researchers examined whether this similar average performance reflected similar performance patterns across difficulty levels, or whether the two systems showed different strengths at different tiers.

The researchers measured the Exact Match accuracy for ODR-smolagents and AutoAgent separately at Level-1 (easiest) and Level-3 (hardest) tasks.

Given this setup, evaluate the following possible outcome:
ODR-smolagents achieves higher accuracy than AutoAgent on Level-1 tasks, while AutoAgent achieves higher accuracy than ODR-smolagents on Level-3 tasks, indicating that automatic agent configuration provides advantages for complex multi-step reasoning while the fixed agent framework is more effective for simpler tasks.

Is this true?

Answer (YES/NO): NO